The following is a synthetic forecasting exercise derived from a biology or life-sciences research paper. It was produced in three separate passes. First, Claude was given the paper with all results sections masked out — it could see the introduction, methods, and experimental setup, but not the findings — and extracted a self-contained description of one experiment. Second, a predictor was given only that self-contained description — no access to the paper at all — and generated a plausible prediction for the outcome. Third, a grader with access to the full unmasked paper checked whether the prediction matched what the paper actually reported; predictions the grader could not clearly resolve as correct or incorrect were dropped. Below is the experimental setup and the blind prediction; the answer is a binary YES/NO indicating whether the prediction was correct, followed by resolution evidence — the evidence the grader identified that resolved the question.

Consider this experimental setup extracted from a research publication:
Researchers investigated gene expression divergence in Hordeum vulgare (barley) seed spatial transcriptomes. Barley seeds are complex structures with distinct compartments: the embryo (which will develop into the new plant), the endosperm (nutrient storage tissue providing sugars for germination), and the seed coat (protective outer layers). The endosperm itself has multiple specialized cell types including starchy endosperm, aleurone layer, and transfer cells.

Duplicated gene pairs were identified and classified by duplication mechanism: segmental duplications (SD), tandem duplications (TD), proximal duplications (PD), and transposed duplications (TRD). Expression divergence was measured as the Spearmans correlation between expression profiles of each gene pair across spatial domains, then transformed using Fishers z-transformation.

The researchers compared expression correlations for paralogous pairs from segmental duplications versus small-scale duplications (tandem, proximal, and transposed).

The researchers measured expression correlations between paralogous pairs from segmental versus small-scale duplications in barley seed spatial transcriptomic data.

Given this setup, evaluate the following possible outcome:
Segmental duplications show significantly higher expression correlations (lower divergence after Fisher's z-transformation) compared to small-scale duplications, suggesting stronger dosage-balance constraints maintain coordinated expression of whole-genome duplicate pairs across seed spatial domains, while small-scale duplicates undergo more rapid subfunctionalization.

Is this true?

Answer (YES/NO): NO